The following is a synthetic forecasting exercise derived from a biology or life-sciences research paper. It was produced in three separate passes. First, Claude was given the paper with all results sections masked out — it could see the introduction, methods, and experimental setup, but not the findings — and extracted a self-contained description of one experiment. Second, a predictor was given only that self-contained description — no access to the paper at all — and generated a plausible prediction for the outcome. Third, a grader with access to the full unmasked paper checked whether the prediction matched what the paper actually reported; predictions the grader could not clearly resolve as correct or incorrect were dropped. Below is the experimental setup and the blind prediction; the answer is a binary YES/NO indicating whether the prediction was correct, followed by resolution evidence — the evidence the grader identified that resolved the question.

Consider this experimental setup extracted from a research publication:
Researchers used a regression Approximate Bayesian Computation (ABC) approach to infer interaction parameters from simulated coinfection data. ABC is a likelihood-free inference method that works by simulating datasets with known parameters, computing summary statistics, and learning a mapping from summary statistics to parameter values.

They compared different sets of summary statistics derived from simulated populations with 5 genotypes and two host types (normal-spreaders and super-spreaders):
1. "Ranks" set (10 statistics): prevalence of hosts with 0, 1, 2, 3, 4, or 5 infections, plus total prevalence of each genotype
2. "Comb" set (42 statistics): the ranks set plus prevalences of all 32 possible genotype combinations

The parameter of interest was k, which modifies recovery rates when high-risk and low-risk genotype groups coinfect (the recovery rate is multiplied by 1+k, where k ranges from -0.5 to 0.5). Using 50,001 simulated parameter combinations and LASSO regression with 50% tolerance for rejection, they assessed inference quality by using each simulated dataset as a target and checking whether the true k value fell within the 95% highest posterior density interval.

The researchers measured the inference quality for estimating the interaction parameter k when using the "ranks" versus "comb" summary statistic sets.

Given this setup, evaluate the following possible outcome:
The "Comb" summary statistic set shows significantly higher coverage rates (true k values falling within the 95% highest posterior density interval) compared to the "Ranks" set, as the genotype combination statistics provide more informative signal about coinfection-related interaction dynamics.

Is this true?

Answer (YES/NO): NO